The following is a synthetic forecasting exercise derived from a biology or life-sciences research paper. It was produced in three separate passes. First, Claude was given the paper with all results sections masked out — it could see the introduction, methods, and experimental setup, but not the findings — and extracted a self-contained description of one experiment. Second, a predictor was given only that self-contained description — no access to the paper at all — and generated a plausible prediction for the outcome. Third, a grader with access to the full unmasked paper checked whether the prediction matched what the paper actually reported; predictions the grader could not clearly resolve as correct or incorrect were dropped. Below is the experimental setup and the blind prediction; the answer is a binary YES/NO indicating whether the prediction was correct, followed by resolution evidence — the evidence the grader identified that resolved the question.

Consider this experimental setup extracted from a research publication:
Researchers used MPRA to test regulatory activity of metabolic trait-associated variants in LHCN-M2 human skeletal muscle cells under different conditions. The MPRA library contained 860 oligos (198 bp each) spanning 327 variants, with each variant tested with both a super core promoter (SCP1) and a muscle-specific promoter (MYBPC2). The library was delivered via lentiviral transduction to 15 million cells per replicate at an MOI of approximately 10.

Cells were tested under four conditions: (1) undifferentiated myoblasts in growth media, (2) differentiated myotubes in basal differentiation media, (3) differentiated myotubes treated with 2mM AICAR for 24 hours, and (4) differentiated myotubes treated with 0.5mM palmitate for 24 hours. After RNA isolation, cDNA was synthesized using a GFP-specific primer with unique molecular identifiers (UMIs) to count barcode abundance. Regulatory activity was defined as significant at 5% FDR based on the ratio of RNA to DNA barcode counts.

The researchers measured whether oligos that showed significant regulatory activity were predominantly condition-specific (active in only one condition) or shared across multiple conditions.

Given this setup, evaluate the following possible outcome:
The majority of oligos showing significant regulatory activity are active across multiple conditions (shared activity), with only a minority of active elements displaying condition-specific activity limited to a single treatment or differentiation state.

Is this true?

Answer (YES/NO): NO